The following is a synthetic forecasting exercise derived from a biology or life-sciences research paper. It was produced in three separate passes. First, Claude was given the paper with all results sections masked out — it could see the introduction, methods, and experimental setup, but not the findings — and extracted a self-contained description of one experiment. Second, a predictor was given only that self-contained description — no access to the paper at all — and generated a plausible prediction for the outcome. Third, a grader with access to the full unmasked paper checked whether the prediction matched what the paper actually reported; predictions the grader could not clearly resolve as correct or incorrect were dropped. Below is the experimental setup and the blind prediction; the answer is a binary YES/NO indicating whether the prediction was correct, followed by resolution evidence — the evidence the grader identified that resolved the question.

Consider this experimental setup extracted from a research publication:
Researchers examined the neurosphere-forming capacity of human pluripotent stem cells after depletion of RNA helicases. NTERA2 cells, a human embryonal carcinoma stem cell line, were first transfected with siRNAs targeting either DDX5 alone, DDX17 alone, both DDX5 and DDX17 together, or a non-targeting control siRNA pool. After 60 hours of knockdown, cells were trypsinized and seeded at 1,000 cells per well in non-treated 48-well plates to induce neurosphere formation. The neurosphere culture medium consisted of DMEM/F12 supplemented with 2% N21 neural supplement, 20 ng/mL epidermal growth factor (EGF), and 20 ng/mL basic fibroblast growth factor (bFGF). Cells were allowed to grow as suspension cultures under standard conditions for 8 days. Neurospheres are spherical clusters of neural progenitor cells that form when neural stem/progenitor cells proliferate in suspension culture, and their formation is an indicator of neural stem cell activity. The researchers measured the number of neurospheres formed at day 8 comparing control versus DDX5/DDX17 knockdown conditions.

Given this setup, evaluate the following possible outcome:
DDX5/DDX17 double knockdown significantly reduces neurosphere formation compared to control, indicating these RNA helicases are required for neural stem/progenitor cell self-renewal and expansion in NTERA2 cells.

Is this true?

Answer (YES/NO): YES